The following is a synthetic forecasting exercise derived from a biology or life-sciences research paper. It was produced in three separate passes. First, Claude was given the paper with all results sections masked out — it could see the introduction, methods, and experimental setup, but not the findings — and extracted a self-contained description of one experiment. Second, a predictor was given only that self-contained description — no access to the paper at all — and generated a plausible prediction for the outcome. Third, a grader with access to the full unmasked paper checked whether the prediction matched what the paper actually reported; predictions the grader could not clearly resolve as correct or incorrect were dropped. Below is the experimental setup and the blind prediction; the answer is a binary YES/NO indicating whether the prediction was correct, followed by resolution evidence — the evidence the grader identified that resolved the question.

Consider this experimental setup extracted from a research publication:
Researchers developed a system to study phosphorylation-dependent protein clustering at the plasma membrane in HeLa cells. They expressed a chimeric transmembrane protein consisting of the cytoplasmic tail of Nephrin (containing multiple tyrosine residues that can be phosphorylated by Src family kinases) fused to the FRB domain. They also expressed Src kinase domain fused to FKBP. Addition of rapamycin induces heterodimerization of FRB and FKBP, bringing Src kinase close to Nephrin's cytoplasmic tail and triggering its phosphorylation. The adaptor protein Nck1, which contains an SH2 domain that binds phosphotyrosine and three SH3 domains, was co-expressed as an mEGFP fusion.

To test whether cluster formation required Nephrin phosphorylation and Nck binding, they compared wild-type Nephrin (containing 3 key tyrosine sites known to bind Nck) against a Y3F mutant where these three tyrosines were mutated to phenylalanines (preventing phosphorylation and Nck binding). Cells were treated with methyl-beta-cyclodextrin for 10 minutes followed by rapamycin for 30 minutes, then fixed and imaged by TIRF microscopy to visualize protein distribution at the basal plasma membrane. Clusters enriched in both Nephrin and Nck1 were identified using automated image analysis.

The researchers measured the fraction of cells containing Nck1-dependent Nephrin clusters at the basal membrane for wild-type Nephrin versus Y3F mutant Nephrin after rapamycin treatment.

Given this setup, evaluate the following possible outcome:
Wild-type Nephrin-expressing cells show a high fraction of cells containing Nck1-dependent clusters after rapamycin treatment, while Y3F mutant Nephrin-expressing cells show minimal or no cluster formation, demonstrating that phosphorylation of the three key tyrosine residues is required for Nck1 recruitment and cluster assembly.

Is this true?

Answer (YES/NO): YES